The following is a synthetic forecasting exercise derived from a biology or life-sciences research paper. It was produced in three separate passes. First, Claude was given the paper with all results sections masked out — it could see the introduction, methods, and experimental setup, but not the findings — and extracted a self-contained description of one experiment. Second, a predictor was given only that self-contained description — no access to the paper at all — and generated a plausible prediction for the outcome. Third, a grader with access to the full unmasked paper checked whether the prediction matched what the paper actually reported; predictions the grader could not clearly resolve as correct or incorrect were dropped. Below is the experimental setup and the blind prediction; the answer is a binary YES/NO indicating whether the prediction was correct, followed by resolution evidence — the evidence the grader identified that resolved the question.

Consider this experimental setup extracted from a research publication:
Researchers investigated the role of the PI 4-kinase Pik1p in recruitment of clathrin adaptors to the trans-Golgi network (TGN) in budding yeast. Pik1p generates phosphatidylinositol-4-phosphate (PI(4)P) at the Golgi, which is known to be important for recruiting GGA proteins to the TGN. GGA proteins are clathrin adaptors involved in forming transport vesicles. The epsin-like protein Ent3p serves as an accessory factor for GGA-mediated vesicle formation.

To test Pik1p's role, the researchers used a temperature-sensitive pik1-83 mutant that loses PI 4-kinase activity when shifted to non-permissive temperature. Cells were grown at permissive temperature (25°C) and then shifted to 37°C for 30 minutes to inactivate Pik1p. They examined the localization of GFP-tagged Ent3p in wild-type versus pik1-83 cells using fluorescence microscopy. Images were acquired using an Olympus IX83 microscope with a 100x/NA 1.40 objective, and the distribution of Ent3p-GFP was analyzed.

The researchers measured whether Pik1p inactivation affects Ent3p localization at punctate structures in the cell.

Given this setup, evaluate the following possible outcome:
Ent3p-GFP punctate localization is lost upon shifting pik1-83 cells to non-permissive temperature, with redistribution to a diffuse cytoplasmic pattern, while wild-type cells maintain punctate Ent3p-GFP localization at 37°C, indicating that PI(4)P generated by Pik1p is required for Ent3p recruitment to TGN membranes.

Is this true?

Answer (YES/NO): NO